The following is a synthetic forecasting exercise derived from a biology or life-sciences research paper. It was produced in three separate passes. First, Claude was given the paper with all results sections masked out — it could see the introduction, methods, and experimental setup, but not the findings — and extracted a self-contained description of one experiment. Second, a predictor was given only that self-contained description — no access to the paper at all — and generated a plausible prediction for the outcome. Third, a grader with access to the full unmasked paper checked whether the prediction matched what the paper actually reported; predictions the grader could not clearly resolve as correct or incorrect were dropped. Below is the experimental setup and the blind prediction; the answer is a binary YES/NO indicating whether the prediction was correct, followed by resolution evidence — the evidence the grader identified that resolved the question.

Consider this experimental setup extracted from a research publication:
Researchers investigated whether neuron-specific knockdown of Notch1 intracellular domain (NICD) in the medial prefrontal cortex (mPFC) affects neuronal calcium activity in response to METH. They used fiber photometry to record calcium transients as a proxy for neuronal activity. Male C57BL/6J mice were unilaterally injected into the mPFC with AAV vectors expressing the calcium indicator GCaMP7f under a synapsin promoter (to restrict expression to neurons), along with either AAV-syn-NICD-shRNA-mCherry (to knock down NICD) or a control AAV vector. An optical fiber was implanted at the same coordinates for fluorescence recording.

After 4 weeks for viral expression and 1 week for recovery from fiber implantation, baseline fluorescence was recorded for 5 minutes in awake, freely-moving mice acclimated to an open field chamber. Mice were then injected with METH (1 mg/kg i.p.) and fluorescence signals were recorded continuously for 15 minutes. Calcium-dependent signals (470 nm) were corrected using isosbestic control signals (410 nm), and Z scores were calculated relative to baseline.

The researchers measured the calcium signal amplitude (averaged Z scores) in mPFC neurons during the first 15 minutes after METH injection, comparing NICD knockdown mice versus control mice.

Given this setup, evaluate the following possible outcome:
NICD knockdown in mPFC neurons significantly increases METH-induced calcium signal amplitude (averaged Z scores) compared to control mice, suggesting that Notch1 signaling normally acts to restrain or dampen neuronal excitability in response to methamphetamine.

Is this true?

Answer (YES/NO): NO